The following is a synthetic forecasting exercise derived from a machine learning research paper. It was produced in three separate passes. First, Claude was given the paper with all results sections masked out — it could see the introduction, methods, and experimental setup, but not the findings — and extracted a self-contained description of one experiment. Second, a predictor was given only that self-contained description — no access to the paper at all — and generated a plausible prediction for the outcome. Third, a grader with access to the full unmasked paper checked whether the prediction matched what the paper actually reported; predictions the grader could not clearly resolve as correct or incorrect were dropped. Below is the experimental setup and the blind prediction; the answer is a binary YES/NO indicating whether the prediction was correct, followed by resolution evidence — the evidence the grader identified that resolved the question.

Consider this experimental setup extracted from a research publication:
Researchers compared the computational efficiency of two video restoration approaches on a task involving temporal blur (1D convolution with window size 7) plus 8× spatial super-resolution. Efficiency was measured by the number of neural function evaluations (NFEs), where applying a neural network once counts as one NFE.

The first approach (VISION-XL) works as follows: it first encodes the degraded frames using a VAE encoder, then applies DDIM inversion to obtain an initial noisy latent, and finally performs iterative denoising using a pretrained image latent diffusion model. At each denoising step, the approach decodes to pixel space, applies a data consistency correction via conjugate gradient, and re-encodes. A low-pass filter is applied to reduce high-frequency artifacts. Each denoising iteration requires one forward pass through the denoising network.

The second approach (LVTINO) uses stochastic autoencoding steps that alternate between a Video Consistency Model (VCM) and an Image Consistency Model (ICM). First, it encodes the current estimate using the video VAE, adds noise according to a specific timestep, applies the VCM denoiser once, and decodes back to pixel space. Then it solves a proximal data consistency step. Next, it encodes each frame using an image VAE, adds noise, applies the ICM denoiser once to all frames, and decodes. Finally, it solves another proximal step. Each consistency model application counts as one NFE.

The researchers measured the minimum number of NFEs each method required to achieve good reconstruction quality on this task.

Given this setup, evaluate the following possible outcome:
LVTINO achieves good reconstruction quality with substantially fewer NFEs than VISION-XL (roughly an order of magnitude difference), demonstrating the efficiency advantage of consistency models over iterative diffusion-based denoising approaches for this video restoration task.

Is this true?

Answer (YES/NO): NO